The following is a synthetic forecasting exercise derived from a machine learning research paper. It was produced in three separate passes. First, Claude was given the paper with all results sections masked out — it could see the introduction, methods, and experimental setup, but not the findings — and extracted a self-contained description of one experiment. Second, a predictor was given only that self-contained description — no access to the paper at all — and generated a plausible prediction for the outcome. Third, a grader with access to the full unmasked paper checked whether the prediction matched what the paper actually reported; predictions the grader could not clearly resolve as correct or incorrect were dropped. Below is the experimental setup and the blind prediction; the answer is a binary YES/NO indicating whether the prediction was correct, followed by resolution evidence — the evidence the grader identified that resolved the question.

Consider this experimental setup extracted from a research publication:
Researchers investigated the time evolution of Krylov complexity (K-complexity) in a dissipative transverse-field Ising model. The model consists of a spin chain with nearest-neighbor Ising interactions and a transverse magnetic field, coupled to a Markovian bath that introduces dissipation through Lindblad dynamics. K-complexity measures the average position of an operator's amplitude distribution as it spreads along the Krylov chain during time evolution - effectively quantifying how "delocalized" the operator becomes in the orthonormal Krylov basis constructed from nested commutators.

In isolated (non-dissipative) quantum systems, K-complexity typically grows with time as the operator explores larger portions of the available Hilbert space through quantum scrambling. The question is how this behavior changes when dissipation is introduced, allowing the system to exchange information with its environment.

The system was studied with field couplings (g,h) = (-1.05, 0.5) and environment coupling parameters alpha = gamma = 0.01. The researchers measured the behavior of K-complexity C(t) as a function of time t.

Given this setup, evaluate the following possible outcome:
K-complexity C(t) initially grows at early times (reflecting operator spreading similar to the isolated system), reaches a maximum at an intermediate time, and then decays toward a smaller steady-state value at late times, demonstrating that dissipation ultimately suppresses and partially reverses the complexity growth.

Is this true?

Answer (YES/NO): NO